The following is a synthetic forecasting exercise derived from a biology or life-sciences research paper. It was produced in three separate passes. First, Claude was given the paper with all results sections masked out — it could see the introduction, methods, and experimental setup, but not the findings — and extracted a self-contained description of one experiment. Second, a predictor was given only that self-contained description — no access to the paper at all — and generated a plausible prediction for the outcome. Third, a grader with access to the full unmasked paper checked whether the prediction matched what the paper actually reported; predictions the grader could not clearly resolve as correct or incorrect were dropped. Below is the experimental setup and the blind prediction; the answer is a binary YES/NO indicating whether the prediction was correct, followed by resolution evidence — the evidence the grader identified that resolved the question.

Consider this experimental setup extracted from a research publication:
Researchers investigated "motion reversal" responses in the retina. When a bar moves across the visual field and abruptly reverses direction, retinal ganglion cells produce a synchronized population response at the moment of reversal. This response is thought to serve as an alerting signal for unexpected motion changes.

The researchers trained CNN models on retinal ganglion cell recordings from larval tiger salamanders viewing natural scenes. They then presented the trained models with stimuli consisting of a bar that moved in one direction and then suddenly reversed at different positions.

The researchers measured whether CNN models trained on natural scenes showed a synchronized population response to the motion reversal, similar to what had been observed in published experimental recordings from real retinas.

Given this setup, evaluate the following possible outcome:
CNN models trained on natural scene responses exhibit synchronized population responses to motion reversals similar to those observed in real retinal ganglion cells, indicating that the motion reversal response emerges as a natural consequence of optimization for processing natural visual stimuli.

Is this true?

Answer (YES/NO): YES